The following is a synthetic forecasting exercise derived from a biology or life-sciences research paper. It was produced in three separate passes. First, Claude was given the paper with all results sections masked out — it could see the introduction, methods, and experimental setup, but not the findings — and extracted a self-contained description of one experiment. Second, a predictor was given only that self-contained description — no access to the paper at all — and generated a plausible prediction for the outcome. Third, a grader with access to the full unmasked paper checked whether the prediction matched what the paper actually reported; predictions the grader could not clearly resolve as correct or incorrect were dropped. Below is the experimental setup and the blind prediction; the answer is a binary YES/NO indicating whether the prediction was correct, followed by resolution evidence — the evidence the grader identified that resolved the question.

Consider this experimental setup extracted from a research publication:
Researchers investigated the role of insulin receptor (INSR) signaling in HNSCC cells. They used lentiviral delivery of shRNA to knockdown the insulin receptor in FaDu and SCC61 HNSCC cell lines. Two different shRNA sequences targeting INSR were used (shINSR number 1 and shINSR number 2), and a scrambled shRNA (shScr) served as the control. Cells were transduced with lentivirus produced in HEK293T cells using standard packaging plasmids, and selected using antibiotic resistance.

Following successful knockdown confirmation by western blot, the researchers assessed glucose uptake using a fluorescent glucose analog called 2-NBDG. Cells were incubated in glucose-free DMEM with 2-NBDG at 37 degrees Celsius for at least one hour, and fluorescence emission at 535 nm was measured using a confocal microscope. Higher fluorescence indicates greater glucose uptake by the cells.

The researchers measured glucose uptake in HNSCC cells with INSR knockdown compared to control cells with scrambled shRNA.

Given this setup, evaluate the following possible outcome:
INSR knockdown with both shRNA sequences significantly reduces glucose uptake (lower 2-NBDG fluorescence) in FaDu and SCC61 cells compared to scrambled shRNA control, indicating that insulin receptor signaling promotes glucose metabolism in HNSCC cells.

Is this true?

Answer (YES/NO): NO